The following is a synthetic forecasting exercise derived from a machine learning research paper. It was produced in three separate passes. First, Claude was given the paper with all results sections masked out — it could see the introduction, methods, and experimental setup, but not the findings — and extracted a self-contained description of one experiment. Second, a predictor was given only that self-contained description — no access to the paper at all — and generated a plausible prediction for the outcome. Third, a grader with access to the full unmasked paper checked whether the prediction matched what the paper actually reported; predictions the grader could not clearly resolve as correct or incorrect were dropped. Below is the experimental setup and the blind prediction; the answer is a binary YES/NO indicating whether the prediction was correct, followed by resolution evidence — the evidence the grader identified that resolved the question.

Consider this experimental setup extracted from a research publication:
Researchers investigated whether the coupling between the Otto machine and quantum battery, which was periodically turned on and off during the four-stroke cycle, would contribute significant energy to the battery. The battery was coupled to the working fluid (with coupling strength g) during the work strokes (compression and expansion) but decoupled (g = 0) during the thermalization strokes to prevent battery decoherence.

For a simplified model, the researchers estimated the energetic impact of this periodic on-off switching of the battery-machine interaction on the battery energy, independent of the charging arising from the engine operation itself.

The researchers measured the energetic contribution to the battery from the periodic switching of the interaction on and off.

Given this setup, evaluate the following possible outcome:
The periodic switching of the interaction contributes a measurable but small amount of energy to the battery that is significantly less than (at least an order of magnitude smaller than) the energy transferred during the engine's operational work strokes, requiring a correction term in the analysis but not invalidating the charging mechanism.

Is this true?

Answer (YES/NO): NO